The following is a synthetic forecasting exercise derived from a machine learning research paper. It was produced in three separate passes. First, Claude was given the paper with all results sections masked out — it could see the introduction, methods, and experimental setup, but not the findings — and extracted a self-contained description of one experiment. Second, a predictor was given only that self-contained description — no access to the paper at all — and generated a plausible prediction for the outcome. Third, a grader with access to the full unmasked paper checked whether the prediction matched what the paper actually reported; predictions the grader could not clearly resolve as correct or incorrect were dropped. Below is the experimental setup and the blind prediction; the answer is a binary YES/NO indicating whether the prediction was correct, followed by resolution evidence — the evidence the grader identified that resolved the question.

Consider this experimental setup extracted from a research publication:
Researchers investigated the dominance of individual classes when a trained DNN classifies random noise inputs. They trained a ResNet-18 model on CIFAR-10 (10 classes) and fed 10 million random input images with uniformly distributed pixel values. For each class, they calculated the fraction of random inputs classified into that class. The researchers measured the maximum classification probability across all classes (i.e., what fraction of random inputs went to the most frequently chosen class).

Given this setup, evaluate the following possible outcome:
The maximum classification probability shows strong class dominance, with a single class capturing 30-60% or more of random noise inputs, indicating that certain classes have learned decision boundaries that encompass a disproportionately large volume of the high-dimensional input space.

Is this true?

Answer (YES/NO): YES